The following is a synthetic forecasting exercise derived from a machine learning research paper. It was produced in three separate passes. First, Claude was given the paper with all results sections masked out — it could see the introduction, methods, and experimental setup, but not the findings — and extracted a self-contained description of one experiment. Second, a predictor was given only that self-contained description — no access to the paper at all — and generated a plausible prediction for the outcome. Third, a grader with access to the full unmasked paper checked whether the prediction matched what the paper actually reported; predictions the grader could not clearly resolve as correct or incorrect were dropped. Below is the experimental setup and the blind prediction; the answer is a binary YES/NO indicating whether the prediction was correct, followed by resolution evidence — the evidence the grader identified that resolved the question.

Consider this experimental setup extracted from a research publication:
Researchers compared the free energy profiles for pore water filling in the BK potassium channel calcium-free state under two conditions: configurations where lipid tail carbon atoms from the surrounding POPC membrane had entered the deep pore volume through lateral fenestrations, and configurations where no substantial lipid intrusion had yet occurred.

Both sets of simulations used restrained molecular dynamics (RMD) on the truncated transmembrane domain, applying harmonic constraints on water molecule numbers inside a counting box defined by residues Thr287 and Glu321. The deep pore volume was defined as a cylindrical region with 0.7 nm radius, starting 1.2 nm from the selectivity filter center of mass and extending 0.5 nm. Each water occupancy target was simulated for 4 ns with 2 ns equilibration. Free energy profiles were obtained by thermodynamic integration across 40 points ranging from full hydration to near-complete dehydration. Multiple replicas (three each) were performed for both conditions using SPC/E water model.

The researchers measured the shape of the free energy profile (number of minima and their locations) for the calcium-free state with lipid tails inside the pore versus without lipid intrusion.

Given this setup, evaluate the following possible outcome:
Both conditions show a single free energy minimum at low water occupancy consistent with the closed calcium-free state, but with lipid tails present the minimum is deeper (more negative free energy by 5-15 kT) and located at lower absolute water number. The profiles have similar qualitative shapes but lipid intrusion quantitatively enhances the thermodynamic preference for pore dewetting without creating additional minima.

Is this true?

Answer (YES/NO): NO